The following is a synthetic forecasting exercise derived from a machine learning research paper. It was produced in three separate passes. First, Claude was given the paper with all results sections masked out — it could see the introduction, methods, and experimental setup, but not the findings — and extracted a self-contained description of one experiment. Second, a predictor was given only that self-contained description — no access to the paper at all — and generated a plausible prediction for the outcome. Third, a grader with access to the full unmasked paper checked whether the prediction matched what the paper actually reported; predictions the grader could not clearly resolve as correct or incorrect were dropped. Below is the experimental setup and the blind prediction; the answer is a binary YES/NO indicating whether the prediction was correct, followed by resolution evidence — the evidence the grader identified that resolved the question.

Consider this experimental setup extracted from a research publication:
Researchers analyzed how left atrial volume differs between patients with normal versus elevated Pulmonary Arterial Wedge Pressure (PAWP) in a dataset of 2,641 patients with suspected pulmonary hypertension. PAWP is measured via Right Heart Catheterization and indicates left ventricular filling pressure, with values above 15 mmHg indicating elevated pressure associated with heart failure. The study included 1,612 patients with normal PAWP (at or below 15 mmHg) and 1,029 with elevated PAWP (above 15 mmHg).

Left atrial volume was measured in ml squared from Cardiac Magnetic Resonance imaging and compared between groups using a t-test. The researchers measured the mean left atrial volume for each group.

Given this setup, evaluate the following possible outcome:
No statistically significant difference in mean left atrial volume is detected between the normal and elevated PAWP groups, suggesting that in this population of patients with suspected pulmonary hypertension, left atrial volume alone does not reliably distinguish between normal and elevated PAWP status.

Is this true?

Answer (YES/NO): NO